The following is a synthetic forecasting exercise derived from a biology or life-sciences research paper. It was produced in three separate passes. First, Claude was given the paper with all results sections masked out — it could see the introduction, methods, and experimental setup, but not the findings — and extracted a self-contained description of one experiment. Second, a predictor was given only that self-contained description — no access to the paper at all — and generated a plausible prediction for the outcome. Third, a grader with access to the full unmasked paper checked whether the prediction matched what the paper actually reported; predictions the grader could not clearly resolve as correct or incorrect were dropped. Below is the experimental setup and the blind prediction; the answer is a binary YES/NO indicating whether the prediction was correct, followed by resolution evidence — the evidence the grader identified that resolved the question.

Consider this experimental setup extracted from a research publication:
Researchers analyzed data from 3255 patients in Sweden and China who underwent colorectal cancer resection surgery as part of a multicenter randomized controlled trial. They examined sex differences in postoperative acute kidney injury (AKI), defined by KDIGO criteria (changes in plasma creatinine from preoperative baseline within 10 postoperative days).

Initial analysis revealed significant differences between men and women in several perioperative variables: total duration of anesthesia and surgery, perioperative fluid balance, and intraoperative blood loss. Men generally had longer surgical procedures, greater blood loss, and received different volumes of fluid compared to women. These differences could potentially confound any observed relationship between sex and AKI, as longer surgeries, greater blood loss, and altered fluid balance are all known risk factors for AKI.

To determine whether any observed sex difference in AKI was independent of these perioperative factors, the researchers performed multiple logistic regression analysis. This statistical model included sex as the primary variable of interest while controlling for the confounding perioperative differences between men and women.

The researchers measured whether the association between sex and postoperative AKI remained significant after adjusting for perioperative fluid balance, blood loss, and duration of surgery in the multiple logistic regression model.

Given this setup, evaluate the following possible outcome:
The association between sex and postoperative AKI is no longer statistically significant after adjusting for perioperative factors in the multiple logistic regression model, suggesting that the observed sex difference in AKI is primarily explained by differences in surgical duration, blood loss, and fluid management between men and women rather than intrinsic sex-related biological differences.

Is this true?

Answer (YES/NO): NO